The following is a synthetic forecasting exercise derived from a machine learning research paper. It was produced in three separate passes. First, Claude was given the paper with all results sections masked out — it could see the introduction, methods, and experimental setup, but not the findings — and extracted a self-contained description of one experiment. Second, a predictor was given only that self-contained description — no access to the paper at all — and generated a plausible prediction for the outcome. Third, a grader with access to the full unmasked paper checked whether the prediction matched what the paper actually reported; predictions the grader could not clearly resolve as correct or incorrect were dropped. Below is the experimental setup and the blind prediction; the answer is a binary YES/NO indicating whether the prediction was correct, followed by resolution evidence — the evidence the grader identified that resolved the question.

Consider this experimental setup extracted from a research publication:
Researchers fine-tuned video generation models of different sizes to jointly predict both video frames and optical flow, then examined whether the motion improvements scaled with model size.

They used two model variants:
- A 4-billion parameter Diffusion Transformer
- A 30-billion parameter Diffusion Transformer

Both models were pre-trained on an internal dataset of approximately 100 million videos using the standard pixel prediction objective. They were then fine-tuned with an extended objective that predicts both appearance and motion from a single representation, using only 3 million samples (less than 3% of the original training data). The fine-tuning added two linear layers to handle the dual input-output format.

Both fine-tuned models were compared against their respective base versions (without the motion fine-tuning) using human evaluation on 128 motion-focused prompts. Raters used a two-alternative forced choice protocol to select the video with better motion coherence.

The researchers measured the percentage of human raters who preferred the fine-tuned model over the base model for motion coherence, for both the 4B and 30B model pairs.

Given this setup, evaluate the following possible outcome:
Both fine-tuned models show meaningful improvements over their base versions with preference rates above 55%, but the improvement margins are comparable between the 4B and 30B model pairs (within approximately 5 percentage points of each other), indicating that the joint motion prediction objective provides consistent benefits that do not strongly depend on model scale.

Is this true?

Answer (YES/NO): NO